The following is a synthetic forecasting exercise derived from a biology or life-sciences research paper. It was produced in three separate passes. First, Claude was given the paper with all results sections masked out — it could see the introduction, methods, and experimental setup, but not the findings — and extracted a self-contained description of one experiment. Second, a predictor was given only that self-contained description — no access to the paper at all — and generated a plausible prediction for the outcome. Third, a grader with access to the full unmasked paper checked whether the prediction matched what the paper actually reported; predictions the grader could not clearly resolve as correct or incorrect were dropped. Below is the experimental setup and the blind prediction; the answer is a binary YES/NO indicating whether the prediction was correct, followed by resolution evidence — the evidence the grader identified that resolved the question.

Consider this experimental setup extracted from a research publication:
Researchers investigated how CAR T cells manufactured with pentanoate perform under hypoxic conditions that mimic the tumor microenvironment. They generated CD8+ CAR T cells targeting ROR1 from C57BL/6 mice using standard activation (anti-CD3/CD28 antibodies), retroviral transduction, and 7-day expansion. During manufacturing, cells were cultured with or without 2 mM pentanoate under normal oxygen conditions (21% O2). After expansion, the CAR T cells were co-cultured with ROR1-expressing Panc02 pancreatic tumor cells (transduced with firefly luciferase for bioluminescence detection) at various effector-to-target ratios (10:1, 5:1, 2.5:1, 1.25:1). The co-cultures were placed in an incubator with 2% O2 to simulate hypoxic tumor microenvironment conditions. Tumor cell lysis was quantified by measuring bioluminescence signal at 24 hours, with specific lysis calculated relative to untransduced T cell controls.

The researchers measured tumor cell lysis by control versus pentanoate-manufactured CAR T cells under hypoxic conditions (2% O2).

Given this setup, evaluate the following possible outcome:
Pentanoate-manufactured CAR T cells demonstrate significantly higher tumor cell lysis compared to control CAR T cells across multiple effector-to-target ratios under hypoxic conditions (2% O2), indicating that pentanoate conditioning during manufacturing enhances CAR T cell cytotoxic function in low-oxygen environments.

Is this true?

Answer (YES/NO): YES